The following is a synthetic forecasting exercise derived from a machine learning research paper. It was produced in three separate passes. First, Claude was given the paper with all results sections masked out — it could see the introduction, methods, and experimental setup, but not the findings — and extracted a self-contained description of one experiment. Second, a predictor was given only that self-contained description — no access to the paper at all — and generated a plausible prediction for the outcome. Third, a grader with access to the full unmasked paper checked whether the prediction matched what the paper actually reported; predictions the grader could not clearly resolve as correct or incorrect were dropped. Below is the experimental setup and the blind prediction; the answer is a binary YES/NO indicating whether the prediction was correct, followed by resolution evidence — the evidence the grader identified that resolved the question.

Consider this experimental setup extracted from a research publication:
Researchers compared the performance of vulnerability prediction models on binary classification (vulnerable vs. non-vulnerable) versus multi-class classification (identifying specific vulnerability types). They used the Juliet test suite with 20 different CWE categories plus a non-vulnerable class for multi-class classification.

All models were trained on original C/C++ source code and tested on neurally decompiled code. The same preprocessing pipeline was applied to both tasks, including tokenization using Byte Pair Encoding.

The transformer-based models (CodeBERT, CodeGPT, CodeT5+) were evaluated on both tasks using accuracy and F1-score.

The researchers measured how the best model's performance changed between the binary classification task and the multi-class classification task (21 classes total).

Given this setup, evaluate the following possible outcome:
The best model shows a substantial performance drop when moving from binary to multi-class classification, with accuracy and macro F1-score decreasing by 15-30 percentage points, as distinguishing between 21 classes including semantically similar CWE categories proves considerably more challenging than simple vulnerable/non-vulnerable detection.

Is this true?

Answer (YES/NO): NO